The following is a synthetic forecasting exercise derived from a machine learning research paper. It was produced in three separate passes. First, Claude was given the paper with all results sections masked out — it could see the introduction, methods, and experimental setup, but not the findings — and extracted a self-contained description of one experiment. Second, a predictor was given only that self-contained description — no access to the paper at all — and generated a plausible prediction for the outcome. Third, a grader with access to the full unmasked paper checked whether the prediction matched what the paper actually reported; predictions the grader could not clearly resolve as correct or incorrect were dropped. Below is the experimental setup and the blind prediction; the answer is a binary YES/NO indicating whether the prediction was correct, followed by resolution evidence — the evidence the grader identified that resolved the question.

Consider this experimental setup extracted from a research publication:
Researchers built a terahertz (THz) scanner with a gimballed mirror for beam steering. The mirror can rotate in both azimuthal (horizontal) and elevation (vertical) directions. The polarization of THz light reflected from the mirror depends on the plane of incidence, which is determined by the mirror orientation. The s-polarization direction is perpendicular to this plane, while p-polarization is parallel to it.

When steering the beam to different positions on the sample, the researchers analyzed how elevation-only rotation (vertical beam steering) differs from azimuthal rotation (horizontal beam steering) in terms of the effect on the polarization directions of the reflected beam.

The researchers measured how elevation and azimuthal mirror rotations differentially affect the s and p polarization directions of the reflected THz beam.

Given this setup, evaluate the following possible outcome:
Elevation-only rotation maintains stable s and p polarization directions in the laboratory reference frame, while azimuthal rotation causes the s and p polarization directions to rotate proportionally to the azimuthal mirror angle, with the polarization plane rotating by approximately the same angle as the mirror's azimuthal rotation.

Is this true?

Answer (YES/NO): NO